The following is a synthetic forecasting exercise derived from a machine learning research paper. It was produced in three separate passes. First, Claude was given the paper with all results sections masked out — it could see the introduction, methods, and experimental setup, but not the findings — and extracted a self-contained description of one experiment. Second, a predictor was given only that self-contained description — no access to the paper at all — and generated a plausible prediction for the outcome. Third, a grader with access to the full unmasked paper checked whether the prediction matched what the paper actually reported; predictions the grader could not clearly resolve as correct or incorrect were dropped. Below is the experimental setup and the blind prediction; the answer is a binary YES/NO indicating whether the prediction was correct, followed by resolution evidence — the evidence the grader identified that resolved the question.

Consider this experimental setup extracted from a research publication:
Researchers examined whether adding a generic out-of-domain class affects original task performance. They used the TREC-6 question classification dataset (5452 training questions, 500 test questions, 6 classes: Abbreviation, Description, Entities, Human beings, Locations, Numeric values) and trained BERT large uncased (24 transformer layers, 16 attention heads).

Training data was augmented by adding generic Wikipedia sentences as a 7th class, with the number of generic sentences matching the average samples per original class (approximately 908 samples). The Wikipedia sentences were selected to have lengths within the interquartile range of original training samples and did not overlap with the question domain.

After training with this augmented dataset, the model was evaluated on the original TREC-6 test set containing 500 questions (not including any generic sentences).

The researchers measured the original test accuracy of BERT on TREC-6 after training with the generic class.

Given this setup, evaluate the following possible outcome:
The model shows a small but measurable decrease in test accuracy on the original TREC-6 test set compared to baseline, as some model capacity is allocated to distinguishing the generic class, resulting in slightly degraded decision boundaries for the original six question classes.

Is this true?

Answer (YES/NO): NO